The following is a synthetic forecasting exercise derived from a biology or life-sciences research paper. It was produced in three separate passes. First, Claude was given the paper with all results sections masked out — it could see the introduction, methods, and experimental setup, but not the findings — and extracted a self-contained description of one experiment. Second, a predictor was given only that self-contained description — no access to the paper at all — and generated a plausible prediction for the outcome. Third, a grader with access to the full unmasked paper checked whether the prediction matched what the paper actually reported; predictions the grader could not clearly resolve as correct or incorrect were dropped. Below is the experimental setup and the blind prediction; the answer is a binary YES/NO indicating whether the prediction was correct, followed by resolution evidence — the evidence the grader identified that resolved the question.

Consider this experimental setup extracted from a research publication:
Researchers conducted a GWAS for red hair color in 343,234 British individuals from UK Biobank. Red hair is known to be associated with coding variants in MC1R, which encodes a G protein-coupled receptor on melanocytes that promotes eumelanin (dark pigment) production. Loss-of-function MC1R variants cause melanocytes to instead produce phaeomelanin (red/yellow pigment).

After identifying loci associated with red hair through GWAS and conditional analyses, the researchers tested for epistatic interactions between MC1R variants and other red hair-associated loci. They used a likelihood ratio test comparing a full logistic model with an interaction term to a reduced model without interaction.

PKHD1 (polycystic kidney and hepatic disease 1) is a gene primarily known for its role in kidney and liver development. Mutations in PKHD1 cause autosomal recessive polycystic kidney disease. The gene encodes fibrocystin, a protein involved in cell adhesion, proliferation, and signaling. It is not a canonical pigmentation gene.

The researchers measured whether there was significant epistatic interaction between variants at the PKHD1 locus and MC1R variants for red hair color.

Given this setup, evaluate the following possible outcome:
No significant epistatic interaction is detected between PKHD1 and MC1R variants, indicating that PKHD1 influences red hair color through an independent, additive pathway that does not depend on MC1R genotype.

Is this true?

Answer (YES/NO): NO